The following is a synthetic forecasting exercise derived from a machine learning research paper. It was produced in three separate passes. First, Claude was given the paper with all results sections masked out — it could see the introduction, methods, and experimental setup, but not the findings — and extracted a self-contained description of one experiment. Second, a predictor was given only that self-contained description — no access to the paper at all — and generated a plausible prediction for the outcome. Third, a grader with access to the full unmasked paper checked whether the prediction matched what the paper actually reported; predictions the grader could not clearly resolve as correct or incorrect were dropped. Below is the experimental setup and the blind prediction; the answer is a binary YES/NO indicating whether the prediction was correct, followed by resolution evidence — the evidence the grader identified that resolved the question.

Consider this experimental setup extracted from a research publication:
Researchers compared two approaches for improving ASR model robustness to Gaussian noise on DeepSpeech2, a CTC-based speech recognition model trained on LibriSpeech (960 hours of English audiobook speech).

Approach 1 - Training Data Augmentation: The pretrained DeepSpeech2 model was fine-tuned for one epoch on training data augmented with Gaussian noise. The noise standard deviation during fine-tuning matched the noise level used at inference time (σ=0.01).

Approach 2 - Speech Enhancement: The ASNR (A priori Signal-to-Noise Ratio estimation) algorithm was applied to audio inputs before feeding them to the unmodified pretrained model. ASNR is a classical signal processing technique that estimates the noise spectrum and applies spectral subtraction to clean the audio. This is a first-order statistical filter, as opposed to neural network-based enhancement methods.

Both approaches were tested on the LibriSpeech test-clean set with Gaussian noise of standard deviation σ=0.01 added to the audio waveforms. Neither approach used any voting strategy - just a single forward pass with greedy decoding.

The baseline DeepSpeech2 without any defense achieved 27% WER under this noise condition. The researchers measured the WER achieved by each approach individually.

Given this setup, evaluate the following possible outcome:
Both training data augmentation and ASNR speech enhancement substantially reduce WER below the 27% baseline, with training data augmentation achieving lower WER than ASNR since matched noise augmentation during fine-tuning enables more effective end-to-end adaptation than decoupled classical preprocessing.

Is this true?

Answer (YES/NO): YES